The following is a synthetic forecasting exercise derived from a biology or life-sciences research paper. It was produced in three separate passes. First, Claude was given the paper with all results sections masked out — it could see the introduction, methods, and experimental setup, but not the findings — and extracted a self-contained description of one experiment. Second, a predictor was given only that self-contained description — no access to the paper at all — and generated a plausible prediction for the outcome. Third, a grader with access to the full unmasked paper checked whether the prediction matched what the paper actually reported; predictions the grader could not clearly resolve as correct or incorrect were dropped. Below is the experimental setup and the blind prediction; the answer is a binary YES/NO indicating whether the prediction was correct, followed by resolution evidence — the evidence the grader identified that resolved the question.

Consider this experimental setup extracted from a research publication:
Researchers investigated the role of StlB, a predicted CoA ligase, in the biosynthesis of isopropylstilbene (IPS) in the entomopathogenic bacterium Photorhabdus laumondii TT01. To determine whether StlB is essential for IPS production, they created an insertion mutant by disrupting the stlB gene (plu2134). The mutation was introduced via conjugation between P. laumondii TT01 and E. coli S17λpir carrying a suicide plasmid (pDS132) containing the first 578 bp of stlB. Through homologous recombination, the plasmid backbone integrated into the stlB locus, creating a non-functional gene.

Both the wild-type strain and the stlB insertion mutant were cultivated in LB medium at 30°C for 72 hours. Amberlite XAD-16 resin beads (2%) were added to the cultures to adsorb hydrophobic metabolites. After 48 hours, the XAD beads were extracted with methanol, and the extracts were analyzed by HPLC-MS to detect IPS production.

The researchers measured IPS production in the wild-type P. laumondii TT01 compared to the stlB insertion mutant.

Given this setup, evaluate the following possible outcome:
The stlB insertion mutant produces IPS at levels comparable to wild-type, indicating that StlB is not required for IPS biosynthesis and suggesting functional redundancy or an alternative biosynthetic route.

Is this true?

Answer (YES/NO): NO